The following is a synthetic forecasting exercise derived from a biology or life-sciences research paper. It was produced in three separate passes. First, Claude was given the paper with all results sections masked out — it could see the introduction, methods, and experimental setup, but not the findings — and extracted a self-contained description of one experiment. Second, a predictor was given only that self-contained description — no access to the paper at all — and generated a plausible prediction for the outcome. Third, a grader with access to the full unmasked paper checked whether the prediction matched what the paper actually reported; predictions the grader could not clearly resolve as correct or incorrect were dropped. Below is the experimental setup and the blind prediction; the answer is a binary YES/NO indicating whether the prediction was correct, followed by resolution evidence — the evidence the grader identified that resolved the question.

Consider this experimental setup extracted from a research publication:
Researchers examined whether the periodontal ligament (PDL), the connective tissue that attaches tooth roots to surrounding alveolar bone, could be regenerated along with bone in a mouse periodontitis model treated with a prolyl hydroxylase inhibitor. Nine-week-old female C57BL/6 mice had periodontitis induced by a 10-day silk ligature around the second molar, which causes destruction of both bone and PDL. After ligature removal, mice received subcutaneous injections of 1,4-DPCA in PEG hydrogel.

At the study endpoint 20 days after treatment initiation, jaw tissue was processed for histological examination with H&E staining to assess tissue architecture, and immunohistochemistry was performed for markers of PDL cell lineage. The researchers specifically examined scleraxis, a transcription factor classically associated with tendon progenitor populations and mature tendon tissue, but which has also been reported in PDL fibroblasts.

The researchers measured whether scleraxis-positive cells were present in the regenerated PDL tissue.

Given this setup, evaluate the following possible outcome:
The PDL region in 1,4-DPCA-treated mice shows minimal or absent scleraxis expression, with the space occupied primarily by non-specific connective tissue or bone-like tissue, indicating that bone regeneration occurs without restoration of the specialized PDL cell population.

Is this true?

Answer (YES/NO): NO